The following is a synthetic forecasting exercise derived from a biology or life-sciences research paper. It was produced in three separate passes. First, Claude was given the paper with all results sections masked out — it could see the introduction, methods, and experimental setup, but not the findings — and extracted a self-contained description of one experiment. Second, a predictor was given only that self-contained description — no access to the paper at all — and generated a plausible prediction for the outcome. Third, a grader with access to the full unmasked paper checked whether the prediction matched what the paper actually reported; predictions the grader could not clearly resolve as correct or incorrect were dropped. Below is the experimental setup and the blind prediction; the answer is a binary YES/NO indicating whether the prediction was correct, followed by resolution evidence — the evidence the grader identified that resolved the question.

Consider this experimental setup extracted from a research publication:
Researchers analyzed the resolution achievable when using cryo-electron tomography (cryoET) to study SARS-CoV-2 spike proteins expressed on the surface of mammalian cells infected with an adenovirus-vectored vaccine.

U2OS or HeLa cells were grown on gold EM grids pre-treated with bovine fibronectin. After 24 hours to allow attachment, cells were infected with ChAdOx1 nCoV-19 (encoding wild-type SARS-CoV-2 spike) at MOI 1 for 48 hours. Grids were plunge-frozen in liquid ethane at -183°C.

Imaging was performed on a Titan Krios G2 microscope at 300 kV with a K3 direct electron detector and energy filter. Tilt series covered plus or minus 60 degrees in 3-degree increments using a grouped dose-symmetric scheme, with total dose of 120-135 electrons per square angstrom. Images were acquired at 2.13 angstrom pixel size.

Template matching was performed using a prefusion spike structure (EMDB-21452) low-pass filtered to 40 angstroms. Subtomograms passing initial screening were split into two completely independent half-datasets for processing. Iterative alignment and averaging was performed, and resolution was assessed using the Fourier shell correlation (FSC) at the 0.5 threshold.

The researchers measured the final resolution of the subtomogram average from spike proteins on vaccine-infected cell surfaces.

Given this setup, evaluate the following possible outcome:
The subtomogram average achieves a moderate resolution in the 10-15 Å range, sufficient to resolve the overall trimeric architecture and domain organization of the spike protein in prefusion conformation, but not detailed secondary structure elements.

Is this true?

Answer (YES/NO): YES